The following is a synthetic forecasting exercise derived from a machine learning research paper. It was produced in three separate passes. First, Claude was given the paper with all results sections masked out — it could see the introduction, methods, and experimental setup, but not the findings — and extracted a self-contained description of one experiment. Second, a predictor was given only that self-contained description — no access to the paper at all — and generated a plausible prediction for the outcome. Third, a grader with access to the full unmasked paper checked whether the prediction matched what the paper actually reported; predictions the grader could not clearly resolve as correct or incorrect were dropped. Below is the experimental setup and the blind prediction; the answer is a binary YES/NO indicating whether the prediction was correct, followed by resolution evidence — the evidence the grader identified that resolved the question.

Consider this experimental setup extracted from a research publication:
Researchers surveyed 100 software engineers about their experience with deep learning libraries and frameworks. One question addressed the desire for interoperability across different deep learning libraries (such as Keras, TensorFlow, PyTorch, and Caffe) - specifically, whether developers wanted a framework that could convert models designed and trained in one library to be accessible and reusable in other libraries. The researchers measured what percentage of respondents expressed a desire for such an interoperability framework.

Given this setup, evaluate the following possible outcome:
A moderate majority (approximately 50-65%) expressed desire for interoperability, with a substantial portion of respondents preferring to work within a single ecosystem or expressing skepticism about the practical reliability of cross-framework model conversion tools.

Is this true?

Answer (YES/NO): NO